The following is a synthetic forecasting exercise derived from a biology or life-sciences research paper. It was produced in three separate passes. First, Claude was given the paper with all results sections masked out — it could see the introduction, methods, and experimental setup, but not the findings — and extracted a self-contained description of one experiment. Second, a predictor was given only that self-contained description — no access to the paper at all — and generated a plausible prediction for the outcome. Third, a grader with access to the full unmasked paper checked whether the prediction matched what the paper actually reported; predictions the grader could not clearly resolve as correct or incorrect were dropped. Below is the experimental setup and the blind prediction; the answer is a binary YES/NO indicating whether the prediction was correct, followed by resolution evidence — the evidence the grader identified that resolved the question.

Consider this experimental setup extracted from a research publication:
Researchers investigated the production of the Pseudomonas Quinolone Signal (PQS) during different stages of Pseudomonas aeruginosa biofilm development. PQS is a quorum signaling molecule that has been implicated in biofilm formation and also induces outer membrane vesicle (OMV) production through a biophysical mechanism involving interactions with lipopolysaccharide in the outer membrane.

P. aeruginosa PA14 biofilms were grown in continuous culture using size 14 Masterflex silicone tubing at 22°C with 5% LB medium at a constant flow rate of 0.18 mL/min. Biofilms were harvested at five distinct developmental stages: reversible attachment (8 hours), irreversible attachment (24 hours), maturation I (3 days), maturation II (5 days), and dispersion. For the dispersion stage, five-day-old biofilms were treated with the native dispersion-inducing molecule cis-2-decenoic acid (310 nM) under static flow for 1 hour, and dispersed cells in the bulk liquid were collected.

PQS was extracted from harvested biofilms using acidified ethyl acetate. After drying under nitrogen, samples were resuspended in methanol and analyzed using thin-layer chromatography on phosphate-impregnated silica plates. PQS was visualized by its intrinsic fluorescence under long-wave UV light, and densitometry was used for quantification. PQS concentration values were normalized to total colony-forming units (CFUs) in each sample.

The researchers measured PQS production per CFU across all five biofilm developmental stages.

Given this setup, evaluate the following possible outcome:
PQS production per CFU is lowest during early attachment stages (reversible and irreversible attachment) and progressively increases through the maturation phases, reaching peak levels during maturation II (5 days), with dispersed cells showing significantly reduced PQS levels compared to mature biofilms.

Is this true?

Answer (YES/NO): NO